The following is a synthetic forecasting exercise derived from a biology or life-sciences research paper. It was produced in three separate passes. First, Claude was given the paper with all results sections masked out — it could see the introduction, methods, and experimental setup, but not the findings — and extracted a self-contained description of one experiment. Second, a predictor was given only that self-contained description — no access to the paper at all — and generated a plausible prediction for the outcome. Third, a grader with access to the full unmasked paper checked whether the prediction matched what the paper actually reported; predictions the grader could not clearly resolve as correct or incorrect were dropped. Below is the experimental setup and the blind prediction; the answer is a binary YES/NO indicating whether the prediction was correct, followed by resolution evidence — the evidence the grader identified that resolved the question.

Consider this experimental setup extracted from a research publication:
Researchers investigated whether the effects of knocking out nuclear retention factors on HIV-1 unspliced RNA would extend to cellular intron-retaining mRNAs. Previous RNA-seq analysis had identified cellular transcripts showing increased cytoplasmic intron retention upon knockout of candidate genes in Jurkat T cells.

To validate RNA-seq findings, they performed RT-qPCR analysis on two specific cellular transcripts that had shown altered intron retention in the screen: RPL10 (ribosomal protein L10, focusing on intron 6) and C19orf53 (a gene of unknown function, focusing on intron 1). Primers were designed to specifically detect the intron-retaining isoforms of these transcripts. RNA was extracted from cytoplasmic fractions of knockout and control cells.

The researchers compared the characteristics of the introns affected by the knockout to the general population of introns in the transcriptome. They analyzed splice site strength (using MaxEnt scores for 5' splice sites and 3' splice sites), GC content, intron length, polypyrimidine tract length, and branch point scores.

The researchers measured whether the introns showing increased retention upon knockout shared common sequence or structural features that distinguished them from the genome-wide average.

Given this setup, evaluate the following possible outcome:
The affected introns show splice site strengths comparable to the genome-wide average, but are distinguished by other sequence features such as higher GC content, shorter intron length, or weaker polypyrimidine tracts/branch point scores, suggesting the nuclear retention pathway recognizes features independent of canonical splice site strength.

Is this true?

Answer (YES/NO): NO